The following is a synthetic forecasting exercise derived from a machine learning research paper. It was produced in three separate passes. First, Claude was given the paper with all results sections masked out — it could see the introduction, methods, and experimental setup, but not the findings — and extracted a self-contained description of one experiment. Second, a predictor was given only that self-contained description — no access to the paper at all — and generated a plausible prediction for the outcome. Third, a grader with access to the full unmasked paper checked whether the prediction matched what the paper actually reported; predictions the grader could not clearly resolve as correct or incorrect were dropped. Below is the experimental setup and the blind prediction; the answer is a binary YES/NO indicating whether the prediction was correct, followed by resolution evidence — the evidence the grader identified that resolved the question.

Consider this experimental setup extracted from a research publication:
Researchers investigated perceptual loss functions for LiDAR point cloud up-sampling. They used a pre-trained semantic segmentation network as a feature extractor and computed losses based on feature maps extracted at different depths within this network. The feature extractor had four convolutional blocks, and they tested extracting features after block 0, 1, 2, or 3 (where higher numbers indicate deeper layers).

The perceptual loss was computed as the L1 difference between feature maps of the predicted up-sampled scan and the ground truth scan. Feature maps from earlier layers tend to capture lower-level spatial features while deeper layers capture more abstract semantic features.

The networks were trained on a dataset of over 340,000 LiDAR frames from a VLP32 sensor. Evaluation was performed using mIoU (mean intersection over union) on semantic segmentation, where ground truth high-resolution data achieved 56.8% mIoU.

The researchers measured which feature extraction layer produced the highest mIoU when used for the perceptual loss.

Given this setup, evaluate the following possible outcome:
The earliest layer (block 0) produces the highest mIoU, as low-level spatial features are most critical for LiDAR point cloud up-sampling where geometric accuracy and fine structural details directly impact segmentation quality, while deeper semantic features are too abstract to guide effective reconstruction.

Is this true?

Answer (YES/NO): NO